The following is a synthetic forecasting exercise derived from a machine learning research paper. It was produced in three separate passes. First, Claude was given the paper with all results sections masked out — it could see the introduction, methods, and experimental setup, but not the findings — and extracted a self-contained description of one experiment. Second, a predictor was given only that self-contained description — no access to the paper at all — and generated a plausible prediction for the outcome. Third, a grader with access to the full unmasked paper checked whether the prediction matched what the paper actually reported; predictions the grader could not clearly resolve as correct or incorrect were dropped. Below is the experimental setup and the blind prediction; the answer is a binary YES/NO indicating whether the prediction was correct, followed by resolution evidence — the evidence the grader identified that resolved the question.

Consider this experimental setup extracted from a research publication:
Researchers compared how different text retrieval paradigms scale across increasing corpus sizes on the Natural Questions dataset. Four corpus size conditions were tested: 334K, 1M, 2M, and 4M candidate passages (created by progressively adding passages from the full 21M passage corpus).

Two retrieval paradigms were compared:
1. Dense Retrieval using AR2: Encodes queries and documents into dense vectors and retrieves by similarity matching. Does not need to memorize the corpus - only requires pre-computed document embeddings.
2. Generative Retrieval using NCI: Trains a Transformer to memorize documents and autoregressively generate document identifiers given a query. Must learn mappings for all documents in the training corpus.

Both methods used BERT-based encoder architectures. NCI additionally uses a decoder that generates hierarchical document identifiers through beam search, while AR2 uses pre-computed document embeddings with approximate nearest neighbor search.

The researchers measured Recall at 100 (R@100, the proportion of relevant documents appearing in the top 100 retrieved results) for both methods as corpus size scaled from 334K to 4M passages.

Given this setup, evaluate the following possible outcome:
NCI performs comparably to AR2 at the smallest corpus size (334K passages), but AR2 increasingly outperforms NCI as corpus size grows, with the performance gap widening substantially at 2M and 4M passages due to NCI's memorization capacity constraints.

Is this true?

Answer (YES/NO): YES